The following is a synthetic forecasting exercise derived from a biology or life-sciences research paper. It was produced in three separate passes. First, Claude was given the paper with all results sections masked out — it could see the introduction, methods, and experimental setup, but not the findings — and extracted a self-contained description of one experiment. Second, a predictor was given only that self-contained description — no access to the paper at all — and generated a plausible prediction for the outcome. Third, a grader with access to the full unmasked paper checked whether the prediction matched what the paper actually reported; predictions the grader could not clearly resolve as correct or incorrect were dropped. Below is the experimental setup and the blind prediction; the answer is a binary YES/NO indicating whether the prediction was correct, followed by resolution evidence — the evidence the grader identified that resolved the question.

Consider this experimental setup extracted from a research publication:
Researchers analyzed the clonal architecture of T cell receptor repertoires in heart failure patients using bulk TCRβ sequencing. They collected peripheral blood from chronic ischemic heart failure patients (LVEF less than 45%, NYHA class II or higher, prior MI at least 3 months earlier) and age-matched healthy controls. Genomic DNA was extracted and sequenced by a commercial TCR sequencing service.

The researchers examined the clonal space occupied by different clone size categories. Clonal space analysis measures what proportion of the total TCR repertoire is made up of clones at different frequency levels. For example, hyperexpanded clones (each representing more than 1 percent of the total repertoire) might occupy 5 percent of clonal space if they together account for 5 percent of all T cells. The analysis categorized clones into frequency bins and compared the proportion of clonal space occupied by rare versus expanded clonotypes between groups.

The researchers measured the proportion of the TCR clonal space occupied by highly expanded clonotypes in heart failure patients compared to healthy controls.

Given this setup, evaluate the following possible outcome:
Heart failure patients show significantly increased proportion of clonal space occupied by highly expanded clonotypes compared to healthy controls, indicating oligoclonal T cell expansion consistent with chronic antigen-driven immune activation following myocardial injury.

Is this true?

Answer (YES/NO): YES